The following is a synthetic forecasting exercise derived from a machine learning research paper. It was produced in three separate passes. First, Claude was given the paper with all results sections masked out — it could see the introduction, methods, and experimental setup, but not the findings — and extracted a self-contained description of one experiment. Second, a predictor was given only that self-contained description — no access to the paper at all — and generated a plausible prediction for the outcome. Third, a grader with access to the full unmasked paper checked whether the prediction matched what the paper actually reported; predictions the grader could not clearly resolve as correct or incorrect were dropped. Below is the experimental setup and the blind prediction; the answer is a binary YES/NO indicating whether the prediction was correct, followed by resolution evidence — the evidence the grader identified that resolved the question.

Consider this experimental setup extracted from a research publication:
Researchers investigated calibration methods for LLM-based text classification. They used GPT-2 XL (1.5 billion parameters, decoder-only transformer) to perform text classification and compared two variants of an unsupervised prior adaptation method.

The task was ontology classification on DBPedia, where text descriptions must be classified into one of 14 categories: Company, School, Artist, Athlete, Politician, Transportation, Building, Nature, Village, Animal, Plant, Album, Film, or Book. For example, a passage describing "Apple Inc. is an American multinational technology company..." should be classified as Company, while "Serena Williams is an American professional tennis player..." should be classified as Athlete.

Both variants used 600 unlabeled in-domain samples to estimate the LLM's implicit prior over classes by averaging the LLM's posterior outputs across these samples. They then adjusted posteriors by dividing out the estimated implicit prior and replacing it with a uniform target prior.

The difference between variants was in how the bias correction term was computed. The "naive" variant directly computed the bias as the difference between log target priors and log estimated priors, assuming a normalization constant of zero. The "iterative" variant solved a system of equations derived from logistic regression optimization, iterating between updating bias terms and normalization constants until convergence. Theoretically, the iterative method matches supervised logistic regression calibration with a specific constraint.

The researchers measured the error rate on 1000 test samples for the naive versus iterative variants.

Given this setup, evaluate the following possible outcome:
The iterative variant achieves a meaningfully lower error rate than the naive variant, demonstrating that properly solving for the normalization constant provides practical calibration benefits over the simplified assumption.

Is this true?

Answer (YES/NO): NO